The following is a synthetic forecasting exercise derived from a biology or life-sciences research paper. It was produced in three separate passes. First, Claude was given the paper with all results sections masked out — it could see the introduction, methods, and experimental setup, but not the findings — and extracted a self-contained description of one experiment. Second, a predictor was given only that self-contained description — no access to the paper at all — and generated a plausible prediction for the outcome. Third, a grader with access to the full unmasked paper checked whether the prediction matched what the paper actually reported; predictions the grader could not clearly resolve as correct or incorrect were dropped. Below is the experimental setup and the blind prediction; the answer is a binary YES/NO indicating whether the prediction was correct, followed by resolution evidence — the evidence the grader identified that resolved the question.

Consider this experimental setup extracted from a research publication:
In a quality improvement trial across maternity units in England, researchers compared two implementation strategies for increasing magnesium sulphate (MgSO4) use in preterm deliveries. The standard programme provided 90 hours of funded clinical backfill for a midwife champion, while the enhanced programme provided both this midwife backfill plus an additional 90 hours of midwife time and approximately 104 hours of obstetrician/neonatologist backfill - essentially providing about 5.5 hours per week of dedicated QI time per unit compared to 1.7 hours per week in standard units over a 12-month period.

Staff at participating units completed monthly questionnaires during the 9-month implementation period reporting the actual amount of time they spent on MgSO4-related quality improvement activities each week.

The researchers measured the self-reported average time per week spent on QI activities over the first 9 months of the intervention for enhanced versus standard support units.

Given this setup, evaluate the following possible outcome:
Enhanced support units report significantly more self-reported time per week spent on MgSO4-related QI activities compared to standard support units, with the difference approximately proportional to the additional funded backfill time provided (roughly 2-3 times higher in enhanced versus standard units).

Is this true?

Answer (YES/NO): NO